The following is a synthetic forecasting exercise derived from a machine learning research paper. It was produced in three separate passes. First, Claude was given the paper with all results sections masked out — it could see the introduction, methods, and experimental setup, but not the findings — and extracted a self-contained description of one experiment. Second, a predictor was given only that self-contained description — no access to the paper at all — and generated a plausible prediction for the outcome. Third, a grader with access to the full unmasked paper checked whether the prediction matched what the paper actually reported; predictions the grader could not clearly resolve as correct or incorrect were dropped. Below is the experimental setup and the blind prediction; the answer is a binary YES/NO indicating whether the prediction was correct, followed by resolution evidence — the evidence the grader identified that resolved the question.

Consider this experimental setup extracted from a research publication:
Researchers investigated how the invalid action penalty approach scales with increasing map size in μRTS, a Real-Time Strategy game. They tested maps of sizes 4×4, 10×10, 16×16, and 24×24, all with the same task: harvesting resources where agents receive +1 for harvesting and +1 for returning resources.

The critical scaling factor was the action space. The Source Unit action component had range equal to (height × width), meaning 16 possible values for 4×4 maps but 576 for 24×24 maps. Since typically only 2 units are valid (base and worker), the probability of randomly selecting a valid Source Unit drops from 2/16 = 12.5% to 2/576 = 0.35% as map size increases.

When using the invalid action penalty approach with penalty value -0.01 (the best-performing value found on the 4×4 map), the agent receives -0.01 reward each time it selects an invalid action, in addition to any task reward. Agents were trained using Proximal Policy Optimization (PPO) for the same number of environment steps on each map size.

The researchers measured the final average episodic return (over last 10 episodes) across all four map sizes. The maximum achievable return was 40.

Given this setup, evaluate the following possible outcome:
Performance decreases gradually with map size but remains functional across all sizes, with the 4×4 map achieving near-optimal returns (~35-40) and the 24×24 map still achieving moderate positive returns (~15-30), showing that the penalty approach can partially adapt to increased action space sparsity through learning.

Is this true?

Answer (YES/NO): NO